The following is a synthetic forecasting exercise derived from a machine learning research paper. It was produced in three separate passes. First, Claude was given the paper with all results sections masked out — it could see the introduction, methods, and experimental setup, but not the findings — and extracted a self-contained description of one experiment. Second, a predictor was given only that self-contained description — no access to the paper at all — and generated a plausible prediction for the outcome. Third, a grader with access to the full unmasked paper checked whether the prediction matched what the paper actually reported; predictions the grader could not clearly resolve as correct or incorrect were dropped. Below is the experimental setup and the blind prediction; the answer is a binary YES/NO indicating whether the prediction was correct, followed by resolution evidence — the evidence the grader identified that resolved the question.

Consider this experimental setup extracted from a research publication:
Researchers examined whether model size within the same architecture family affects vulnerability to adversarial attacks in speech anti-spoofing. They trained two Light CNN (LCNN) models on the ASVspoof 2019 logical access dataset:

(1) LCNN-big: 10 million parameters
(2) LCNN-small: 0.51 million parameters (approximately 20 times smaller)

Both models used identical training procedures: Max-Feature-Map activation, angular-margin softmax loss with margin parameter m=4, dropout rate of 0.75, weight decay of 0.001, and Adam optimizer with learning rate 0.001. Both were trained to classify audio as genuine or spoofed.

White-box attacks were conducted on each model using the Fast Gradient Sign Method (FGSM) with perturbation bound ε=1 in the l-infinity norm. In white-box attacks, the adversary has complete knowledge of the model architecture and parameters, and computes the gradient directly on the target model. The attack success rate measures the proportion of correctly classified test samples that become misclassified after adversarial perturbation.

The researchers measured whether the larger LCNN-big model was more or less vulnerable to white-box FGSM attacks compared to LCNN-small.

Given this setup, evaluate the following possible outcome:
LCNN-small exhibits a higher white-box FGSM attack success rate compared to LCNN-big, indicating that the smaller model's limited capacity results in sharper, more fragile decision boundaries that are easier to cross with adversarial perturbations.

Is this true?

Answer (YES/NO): NO